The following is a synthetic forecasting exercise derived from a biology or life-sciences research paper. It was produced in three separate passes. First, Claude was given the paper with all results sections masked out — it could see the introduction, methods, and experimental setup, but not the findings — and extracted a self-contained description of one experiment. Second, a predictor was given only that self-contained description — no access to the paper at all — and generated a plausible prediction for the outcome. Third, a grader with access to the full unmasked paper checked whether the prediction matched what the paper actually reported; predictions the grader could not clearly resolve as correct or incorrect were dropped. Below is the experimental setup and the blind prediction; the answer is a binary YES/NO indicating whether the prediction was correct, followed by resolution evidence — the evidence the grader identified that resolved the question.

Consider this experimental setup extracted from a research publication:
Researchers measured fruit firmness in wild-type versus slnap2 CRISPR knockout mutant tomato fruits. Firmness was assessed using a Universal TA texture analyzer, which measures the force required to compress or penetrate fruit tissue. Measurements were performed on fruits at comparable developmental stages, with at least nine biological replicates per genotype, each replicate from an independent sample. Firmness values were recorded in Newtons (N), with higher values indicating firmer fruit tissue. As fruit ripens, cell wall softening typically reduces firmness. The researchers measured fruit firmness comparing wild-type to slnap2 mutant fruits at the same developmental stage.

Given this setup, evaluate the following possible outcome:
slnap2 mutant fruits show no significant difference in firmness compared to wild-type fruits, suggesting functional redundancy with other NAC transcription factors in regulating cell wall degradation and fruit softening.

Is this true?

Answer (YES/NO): NO